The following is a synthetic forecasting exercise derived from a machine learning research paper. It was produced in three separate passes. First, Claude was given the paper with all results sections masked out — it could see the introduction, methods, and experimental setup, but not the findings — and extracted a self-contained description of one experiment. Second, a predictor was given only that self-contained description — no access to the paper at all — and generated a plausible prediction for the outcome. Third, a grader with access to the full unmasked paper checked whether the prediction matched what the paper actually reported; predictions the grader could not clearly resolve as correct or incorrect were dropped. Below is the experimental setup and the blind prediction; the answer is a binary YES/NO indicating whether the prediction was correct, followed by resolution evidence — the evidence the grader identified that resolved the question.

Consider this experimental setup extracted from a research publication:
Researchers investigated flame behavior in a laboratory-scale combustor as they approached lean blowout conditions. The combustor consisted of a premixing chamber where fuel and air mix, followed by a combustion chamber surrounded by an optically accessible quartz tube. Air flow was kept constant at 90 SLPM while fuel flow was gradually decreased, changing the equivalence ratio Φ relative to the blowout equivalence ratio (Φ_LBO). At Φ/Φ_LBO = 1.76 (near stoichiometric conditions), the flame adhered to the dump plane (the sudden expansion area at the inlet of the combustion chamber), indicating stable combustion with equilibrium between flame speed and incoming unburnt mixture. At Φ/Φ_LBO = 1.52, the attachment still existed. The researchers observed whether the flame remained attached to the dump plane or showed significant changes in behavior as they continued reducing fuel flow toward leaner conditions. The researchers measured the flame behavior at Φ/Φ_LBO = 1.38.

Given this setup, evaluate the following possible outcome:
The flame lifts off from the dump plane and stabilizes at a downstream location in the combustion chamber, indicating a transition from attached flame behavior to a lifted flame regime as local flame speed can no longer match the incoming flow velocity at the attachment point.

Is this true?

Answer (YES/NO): YES